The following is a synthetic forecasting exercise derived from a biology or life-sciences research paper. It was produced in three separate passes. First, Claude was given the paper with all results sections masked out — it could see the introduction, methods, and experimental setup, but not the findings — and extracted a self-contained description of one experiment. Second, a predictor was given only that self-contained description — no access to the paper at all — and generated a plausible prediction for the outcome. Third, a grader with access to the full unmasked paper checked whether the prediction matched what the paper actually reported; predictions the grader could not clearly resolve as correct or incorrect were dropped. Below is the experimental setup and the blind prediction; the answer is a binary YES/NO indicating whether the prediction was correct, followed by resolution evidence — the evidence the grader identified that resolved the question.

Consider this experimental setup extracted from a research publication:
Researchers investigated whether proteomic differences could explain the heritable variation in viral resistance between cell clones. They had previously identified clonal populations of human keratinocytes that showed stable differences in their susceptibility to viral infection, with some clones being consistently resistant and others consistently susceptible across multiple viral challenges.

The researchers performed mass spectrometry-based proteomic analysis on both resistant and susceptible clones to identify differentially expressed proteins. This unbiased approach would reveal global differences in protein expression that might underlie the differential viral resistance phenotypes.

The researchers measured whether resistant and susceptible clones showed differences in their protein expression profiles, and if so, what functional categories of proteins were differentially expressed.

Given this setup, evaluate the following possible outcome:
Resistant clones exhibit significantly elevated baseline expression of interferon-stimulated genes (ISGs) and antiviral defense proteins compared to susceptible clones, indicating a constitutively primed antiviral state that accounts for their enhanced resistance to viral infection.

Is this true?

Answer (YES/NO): NO